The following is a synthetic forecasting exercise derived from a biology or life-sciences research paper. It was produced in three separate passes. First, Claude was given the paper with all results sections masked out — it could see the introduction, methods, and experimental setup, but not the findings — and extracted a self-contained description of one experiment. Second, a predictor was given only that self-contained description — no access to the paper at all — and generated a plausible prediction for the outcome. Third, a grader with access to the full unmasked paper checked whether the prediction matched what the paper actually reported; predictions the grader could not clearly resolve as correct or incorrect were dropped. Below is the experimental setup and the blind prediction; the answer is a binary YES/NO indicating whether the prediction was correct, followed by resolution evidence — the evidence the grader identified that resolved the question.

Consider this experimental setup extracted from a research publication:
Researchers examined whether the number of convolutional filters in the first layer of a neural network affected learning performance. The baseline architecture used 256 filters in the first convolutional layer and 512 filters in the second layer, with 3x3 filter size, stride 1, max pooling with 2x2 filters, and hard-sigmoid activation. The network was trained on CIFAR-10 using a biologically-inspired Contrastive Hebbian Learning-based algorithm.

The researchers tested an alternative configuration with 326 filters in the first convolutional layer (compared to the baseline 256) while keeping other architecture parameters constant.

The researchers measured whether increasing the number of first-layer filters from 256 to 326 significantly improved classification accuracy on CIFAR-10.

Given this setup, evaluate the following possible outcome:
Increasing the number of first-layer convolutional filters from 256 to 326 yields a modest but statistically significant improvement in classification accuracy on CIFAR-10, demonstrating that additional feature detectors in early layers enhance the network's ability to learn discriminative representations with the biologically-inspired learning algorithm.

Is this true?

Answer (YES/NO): NO